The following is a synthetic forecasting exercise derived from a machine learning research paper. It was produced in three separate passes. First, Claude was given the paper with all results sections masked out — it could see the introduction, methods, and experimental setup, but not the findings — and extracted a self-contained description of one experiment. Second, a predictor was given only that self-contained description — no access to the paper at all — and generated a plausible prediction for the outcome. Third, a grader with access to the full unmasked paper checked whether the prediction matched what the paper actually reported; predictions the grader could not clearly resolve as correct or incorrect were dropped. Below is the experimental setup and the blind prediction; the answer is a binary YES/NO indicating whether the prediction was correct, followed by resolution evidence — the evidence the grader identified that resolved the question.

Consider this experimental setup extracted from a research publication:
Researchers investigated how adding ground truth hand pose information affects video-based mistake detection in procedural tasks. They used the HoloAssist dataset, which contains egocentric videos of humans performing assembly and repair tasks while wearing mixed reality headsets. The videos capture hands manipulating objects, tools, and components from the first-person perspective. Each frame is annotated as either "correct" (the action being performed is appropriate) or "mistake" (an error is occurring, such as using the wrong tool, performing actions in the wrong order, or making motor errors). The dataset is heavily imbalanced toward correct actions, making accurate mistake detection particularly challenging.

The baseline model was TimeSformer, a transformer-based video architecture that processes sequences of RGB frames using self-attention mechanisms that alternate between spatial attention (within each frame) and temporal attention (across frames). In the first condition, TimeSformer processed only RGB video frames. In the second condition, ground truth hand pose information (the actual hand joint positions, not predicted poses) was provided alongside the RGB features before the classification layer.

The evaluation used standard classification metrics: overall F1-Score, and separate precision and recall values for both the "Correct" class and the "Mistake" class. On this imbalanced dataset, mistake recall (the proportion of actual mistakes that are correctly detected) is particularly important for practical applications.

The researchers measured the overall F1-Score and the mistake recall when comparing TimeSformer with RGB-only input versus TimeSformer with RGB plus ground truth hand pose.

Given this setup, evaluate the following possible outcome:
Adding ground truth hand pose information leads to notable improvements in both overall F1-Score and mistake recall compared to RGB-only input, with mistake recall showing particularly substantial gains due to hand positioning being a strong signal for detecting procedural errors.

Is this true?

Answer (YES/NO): NO